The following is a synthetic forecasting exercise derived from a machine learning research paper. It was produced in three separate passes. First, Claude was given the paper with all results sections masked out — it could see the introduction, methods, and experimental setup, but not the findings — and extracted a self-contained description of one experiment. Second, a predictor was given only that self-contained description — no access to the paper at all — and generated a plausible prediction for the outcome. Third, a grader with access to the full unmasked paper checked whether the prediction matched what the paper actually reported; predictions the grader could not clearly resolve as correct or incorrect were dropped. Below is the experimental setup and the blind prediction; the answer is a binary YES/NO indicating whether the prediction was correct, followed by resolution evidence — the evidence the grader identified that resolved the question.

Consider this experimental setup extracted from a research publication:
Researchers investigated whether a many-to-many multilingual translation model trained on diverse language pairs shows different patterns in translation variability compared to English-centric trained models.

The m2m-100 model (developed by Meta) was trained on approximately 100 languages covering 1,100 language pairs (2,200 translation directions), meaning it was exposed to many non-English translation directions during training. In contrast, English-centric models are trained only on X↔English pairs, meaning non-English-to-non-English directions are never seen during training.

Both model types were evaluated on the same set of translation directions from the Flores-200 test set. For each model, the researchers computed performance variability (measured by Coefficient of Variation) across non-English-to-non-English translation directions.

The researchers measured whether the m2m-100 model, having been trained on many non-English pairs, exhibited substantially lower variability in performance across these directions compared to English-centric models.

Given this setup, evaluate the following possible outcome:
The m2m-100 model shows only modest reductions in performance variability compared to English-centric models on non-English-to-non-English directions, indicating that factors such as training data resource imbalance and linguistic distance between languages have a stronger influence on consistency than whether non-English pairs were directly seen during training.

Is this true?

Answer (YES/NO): NO